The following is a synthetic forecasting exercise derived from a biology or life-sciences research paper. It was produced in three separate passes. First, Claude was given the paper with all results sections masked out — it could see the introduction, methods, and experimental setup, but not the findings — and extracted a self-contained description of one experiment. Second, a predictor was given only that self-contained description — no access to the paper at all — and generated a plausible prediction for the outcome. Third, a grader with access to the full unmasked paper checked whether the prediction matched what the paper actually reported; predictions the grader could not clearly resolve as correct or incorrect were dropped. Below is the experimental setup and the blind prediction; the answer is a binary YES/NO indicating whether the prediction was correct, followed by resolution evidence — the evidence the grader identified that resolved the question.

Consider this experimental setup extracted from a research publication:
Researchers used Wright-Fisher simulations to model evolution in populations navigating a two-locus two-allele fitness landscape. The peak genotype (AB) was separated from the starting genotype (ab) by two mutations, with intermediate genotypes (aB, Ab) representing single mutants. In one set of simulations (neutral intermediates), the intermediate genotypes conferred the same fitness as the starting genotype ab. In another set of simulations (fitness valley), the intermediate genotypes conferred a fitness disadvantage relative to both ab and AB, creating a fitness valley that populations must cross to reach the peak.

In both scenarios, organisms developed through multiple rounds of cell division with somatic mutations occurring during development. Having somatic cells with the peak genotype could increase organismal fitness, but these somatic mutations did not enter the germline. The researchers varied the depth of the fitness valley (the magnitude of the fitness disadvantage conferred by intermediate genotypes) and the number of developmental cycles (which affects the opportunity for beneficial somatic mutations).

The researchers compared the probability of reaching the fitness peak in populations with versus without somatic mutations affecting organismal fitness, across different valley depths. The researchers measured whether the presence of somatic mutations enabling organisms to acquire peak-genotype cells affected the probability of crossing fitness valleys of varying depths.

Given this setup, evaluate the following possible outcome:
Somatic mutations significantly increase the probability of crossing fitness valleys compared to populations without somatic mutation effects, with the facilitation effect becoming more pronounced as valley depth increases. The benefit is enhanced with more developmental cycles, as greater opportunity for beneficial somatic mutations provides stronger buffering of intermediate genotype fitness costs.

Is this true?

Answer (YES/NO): NO